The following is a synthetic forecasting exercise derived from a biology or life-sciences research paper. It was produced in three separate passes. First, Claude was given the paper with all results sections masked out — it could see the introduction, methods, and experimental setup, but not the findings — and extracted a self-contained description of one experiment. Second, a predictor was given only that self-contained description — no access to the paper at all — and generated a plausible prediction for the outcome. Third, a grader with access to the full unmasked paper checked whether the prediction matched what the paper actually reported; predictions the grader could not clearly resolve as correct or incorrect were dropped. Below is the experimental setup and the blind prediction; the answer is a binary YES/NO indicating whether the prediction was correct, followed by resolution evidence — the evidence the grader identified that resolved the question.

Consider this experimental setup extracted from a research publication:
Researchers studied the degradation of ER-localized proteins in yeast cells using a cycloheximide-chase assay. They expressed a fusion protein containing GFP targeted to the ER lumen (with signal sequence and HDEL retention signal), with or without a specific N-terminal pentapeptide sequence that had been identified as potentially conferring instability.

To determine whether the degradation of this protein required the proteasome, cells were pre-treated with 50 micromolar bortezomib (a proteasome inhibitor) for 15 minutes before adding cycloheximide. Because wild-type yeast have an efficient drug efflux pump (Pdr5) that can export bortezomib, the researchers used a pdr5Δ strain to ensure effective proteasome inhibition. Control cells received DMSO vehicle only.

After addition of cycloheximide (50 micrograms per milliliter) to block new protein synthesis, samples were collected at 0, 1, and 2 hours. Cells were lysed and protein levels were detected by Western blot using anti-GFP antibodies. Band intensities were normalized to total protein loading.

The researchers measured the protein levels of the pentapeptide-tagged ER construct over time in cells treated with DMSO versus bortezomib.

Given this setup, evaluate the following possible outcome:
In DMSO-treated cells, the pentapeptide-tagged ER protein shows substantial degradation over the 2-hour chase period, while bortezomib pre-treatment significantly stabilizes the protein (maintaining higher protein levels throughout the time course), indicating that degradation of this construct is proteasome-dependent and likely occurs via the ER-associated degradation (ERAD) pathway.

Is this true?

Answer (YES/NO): YES